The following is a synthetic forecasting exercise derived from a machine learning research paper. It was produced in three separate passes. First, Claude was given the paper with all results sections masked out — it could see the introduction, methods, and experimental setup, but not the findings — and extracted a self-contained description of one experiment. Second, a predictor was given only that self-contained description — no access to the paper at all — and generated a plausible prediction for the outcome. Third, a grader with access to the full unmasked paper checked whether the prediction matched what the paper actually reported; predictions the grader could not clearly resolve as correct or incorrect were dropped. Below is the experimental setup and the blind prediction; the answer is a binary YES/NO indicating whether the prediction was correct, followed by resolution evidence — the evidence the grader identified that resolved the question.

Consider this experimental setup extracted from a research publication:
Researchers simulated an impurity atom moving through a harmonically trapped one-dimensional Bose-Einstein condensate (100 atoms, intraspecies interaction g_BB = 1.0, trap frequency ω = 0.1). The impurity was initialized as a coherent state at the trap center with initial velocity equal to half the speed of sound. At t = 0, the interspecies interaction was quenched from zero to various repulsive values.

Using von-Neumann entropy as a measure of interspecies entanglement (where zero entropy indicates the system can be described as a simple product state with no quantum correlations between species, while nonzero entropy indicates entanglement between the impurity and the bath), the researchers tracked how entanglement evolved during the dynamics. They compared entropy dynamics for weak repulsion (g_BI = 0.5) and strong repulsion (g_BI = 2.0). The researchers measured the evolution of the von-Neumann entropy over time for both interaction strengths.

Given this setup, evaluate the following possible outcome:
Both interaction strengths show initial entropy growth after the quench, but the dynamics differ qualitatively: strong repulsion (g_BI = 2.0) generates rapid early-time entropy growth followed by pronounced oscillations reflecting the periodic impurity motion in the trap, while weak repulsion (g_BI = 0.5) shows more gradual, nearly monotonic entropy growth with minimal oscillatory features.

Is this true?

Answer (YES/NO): NO